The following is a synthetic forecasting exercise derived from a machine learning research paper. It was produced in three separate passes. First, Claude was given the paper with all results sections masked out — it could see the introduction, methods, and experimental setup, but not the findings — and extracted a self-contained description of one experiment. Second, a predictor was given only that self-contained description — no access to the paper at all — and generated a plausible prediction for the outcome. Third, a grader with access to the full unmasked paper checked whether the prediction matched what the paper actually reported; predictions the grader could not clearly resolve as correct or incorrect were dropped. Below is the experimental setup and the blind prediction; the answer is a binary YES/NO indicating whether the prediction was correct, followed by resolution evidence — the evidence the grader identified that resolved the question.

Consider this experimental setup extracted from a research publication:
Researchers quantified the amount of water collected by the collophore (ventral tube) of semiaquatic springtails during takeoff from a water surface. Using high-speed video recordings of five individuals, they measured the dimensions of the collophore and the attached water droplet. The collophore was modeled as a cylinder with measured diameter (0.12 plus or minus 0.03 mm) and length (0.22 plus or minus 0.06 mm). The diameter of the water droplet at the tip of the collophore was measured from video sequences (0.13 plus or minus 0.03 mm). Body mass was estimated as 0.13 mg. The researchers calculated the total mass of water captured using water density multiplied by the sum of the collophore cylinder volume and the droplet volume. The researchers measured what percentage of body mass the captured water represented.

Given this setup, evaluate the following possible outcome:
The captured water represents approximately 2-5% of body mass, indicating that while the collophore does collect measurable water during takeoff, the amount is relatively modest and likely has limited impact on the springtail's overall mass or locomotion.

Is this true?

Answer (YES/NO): NO